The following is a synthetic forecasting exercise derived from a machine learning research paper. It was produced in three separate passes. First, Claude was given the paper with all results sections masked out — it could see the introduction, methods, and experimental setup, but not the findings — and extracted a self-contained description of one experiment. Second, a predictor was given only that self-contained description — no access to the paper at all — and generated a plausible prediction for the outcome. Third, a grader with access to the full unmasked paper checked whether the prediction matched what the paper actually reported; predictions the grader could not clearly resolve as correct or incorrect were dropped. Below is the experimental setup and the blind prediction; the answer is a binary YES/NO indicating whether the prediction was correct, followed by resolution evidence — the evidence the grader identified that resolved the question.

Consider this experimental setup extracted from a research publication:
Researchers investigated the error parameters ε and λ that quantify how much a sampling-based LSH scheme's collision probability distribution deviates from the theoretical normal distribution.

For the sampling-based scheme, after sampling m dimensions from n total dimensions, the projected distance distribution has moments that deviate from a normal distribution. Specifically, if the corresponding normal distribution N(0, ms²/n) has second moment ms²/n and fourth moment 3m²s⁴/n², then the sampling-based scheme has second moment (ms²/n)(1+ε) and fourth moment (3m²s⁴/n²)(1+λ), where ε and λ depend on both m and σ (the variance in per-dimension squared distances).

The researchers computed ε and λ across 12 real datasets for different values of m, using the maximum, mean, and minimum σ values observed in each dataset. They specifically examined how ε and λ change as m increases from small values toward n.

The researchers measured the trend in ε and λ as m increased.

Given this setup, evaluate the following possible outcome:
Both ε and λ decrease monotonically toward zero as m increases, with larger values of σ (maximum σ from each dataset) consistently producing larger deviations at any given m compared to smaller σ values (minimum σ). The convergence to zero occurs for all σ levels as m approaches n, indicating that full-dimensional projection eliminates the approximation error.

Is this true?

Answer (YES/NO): YES